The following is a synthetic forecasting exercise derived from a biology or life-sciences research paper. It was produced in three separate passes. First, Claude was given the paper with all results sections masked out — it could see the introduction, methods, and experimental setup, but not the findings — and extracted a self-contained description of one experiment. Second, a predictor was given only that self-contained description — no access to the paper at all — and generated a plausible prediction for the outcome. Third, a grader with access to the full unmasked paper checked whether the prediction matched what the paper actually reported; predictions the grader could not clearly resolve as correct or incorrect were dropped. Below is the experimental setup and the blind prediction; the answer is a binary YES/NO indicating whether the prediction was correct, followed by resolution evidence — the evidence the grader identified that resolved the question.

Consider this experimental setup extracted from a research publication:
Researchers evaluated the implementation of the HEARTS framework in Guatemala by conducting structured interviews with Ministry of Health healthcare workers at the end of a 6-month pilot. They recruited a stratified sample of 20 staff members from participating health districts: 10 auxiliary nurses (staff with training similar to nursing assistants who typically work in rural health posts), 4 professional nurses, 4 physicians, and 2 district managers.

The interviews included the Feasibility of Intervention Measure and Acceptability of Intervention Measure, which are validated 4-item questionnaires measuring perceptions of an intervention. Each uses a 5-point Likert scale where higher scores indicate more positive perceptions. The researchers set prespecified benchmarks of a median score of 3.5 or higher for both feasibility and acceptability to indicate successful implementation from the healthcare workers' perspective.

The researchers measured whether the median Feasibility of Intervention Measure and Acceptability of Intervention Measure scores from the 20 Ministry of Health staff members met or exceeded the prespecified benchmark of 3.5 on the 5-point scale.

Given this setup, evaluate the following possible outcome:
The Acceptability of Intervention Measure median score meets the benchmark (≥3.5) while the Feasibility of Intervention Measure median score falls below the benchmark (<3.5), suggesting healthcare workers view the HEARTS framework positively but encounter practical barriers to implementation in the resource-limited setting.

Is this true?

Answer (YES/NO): NO